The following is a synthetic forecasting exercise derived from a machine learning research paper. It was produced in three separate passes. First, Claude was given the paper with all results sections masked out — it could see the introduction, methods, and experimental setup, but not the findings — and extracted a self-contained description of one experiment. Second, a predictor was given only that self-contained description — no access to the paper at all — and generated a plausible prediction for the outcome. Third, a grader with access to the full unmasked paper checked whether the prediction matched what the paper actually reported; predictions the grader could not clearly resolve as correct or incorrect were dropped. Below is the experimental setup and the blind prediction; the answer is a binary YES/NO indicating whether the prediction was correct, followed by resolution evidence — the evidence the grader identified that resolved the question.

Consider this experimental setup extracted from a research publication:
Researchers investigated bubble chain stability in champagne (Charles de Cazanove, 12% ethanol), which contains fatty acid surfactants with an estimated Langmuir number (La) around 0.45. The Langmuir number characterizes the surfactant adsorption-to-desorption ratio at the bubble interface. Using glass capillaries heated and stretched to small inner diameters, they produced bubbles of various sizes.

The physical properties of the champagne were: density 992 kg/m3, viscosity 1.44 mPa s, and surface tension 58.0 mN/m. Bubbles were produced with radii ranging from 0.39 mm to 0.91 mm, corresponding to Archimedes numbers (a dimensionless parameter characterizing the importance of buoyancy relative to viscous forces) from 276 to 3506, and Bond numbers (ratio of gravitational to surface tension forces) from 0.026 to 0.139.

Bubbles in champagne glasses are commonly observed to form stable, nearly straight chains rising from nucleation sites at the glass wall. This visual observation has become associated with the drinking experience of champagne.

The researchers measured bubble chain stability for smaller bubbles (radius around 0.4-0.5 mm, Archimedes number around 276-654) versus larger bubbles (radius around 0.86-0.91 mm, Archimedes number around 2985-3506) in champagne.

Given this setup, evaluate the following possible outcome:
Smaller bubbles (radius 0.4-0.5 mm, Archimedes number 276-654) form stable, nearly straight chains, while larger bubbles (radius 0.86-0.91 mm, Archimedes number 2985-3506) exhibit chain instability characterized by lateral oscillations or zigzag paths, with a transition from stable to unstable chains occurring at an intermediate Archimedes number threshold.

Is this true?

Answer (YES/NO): YES